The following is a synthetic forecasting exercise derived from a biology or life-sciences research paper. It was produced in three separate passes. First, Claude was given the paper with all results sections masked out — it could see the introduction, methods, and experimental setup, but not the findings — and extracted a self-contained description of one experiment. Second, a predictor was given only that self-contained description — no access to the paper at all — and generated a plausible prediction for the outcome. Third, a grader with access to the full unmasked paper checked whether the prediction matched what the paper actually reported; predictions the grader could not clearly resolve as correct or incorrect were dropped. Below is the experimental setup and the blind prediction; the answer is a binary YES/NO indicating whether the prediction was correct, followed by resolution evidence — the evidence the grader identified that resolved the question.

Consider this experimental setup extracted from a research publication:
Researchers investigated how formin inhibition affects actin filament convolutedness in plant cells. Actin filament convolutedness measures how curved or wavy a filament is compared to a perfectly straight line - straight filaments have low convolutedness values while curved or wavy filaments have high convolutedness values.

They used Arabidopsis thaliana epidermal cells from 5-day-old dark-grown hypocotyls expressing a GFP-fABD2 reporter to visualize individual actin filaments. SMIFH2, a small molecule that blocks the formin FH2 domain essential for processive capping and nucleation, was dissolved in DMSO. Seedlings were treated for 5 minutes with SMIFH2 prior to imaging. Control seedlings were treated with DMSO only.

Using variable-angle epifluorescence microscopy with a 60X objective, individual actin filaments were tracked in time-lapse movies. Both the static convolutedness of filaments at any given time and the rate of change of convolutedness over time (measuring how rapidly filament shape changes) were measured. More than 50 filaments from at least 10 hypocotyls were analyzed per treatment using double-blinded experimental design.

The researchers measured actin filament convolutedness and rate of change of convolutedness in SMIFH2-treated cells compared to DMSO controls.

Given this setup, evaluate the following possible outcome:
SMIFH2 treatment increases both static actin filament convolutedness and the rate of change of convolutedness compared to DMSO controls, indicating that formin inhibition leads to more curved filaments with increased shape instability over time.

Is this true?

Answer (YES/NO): NO